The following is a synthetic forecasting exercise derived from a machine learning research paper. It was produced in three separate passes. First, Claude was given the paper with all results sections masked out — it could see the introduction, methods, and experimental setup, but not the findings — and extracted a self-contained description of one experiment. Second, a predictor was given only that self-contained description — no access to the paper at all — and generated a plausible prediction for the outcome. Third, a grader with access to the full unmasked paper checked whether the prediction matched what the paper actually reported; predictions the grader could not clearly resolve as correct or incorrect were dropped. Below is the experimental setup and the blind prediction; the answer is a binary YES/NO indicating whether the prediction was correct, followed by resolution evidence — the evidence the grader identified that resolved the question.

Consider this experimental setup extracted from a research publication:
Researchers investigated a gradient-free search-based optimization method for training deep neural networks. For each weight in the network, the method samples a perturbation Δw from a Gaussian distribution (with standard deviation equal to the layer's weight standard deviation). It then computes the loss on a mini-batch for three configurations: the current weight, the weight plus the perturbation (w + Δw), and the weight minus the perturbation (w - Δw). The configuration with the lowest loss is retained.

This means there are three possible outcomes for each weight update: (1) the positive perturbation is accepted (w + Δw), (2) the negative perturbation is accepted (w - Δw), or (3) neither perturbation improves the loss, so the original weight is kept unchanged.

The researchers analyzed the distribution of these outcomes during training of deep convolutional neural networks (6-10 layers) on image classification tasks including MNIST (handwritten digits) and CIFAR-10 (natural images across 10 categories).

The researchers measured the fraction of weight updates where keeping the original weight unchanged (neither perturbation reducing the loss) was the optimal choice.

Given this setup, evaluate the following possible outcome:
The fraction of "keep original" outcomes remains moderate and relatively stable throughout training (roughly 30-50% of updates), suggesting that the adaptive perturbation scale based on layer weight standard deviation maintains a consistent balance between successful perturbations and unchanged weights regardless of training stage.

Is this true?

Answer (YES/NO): NO